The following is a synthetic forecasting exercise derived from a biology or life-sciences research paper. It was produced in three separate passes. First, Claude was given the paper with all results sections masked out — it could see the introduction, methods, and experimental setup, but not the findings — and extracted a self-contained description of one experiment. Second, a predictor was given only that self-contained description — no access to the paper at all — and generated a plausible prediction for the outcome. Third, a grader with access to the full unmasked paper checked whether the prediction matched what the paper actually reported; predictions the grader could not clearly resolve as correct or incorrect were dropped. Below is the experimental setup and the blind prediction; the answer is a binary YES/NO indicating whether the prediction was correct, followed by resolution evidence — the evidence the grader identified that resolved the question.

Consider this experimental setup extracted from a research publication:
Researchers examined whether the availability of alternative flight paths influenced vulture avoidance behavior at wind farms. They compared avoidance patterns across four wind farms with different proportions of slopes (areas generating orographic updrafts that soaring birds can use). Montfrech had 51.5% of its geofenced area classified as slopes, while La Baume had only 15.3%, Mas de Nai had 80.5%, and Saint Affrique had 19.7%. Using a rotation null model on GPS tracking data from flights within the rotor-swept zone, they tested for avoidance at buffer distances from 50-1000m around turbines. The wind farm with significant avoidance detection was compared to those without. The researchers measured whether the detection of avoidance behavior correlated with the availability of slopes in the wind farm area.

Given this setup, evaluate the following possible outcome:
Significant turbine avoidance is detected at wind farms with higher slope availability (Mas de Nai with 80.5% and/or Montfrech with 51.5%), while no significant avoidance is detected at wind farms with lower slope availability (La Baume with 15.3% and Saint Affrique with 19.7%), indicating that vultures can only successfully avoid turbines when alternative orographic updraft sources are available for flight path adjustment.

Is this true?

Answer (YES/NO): NO